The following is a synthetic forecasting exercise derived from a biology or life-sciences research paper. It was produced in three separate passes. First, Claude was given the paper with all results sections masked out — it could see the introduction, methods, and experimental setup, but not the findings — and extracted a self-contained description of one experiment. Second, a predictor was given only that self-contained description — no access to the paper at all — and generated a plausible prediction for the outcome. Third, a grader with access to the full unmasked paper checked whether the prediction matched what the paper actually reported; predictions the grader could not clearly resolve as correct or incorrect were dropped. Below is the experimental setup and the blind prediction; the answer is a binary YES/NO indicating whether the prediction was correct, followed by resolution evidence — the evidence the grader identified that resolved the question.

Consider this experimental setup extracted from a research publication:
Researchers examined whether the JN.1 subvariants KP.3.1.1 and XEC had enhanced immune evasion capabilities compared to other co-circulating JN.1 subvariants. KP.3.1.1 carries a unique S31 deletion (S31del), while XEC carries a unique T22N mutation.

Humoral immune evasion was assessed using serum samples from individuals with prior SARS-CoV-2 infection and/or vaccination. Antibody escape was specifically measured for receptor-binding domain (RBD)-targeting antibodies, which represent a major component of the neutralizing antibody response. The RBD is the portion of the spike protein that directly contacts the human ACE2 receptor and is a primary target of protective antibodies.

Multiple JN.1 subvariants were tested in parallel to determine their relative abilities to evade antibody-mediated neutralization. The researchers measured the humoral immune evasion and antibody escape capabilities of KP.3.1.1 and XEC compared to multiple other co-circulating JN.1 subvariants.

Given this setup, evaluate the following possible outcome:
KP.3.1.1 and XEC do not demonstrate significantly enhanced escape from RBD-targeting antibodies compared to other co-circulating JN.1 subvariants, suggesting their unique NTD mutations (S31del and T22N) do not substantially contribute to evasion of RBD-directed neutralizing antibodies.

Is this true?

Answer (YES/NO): NO